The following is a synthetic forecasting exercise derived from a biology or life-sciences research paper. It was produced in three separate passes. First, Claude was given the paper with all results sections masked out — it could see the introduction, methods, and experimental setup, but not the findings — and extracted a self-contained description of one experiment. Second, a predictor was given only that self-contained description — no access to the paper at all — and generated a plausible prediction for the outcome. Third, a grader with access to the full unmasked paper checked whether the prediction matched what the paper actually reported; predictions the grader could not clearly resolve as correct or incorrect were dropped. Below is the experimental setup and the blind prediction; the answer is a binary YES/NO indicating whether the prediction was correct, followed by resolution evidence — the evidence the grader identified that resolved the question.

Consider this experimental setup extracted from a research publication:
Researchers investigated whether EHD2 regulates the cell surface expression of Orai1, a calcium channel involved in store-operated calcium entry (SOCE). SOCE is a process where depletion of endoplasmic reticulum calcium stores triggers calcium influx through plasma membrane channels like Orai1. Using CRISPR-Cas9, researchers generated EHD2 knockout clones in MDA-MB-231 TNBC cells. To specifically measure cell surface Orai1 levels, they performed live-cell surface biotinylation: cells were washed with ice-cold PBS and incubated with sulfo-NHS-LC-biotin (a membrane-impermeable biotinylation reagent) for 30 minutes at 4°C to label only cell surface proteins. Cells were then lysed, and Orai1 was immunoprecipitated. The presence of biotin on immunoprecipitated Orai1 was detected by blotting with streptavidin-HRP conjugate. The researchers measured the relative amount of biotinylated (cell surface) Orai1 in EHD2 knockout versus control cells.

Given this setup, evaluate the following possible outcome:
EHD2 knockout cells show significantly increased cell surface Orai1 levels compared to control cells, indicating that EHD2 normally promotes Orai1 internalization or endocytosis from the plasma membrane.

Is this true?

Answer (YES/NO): NO